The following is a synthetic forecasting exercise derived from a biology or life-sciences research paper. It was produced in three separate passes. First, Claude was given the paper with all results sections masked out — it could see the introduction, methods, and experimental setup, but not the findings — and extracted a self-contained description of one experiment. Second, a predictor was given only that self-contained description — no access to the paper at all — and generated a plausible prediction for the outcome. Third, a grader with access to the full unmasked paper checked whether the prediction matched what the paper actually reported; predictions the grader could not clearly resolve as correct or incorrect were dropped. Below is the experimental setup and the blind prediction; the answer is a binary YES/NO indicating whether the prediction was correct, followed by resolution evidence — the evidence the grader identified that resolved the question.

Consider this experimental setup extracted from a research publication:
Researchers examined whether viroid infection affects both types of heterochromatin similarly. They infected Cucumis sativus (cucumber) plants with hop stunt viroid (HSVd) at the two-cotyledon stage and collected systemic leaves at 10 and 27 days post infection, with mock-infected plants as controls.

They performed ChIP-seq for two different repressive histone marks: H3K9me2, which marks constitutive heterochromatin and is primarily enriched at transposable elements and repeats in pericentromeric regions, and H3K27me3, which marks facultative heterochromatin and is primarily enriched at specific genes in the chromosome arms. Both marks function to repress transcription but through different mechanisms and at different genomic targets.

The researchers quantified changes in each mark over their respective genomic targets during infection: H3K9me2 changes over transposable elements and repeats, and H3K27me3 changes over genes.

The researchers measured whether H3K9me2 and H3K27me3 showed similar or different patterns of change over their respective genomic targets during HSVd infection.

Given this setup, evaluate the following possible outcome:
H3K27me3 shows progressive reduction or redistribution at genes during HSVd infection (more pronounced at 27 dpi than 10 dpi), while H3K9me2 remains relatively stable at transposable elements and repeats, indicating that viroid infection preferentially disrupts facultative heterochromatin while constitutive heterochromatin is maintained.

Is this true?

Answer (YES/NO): NO